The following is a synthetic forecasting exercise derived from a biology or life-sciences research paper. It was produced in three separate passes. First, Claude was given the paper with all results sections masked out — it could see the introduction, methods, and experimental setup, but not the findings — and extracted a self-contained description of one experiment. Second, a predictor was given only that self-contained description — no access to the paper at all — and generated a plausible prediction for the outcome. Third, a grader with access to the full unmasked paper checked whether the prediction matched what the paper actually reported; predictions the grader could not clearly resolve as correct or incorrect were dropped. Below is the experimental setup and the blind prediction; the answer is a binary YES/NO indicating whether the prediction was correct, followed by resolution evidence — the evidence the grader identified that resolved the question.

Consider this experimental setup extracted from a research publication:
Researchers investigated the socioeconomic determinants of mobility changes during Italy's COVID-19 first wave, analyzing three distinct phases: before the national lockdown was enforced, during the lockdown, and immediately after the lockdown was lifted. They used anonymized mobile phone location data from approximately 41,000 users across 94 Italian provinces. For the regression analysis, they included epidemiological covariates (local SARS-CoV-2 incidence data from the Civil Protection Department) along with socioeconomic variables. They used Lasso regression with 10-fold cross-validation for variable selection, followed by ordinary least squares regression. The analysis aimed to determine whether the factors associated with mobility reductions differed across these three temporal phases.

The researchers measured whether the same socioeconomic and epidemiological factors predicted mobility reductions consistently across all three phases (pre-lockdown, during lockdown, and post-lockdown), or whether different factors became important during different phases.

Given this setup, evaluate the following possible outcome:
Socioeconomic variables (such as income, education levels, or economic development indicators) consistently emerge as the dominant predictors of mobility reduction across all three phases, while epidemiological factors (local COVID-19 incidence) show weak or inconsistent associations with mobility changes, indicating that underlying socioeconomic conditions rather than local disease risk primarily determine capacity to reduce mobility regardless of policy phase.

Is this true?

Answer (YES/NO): YES